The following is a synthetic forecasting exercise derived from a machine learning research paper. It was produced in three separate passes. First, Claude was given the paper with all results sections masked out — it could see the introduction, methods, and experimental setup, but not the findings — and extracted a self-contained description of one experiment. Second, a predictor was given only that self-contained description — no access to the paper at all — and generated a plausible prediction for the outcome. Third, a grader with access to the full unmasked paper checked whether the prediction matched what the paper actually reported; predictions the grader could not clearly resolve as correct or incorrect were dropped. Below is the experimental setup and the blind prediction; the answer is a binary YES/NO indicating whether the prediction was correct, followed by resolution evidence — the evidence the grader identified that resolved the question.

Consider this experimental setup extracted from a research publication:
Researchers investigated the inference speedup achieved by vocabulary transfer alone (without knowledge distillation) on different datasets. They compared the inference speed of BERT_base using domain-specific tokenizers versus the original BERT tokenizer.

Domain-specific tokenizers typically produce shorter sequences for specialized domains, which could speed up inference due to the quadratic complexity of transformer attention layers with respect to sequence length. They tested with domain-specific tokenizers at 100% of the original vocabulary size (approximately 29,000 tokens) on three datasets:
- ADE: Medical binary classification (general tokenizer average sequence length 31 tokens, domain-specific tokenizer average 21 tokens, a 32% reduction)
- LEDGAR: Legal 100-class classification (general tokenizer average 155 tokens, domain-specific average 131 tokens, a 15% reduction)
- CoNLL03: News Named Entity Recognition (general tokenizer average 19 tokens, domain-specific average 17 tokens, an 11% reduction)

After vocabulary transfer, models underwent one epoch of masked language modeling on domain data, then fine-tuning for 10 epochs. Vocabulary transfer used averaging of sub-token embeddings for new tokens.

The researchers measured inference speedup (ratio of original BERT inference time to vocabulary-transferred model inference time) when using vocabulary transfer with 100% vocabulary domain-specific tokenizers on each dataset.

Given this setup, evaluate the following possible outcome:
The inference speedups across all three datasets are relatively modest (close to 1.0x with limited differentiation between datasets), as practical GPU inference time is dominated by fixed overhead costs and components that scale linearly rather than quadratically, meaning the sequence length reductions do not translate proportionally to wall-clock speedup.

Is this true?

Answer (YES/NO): NO